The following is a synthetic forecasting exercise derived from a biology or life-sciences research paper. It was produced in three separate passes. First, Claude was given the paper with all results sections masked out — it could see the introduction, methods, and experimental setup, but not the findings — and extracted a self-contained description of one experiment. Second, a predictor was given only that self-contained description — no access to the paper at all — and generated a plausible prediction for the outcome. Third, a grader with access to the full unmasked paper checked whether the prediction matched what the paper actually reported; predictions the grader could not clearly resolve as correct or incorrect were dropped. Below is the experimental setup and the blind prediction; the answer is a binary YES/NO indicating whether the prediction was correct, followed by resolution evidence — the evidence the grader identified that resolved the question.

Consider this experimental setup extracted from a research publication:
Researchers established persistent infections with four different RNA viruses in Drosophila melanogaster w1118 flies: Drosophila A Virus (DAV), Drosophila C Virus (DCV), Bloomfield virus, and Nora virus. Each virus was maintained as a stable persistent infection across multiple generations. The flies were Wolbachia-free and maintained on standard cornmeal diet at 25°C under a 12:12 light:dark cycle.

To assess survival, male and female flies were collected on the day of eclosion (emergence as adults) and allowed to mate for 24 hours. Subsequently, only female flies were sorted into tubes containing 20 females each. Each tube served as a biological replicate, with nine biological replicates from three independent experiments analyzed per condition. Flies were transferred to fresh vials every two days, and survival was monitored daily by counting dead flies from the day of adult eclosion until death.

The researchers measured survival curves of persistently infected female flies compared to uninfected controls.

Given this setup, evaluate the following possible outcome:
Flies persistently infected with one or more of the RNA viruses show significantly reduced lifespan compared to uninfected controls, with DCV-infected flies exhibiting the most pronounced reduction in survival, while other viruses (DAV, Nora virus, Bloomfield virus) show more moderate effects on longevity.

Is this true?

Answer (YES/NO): NO